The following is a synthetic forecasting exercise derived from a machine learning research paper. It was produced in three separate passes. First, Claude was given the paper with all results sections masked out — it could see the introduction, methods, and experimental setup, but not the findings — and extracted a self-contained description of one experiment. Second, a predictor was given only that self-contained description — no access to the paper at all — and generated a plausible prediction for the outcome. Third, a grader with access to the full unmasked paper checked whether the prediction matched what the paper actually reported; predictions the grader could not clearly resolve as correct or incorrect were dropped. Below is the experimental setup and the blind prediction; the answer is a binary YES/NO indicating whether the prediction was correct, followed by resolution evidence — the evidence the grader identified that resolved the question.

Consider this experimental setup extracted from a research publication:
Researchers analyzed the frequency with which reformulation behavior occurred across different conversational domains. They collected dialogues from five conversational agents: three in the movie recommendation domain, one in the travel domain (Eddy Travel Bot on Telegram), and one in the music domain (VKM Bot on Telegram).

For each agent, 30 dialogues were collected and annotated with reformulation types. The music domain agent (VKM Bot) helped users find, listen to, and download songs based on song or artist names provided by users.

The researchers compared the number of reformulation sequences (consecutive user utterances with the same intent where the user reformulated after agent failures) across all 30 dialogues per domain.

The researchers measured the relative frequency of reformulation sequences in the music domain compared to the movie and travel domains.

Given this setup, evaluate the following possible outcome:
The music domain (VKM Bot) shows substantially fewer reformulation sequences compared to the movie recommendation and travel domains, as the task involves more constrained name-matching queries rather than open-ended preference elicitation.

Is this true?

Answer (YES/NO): YES